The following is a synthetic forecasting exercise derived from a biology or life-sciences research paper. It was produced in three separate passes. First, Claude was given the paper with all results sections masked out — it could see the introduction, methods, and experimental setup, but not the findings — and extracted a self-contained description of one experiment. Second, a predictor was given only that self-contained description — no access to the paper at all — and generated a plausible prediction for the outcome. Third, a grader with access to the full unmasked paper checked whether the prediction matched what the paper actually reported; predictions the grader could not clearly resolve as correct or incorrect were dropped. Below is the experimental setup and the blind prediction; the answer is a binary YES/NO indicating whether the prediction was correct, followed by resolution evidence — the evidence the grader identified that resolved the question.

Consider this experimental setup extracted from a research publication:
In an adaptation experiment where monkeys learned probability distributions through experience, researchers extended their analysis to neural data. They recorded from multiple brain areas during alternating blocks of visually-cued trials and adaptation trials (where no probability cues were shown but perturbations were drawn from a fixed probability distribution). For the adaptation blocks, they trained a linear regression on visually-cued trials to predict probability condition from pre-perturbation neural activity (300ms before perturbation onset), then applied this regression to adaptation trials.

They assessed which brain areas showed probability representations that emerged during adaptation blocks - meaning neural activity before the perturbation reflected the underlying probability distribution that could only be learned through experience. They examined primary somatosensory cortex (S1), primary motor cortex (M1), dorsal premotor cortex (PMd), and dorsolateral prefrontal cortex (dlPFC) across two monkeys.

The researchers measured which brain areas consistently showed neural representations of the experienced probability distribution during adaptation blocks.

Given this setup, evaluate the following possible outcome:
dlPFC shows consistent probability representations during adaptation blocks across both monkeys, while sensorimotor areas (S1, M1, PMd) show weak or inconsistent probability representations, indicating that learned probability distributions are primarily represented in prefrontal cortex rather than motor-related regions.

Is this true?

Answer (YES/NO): NO